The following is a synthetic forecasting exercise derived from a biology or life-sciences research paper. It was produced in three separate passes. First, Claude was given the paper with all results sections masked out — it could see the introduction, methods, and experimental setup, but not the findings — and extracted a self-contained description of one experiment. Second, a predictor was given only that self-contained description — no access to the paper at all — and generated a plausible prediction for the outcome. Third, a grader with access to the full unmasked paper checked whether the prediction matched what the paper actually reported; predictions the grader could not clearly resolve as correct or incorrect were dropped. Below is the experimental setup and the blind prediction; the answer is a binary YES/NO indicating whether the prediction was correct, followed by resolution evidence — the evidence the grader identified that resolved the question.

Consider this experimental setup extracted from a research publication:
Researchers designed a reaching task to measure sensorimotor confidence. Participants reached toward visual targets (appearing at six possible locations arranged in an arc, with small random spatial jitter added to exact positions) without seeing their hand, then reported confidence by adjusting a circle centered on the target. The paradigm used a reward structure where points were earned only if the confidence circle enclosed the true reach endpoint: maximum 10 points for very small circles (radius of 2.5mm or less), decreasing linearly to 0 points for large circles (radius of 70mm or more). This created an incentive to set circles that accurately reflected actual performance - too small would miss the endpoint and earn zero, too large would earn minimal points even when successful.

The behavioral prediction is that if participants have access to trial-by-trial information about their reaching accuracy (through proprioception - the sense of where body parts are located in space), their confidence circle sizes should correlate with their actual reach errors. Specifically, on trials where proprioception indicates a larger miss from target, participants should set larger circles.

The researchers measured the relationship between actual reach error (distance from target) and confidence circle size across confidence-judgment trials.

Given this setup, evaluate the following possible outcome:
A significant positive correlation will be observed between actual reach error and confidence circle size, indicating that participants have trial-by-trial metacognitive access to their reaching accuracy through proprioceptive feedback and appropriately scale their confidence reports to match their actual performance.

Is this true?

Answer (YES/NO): NO